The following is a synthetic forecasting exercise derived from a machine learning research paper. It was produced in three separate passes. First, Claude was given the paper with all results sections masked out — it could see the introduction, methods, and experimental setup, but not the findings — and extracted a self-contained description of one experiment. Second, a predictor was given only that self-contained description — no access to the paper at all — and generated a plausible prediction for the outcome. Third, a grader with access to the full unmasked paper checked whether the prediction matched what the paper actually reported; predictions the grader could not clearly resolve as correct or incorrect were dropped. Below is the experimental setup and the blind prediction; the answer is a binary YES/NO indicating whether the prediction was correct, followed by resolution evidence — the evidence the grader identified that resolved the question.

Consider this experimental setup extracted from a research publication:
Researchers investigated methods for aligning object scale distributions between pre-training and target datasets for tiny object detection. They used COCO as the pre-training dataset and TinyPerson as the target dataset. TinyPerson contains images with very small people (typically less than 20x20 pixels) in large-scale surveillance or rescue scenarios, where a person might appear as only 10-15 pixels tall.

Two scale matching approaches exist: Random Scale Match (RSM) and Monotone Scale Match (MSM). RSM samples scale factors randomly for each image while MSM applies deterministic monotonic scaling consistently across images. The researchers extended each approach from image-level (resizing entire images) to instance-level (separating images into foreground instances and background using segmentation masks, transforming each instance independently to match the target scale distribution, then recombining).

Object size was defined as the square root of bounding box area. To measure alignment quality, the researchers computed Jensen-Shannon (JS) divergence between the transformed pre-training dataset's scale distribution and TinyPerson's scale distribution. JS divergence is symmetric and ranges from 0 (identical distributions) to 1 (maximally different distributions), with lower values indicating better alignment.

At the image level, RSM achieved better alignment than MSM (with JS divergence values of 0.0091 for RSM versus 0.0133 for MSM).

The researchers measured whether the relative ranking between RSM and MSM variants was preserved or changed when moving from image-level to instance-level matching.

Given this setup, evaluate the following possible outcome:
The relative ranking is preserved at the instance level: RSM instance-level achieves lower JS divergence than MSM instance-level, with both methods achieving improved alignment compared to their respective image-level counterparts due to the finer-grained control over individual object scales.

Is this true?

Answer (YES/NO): NO